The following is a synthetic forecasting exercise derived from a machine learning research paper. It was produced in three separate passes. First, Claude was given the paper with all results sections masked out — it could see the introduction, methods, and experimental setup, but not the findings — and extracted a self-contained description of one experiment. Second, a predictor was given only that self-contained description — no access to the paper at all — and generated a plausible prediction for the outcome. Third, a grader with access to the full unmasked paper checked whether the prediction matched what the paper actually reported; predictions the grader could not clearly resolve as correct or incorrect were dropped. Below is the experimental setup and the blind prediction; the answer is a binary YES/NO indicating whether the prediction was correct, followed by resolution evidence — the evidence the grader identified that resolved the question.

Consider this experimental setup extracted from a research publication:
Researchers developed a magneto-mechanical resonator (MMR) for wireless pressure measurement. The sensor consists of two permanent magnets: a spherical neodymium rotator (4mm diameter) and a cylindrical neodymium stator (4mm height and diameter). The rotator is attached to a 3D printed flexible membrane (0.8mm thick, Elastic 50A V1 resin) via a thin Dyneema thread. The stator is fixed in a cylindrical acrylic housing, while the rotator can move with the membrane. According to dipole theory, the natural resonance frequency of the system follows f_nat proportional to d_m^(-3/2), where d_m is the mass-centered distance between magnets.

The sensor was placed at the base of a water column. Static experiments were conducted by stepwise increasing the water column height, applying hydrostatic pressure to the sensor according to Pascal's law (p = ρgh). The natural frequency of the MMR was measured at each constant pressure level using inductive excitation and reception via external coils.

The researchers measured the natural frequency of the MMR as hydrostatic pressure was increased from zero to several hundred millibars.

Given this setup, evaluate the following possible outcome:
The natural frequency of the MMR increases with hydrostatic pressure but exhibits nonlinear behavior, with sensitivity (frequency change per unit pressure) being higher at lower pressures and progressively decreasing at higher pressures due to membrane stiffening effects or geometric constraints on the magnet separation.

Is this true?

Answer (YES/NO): NO